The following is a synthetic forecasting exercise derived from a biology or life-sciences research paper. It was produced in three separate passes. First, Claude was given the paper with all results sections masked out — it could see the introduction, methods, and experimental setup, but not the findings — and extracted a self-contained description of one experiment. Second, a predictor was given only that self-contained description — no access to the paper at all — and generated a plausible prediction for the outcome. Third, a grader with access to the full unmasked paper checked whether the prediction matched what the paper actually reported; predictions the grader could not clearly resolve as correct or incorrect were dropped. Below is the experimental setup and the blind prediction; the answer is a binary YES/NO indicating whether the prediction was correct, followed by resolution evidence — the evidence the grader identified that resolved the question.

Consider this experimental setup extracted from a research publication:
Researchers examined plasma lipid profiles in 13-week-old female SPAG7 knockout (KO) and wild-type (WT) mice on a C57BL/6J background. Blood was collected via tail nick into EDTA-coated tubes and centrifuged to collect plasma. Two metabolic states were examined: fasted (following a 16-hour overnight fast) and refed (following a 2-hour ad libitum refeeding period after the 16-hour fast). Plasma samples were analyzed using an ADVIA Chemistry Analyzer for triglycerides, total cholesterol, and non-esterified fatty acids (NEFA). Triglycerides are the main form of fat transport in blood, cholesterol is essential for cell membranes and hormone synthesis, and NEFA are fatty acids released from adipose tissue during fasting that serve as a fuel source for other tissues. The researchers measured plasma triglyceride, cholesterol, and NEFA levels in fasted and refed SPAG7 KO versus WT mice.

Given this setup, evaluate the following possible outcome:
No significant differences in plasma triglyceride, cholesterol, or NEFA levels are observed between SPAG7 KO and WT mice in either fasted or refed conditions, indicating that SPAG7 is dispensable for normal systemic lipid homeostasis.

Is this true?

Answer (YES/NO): NO